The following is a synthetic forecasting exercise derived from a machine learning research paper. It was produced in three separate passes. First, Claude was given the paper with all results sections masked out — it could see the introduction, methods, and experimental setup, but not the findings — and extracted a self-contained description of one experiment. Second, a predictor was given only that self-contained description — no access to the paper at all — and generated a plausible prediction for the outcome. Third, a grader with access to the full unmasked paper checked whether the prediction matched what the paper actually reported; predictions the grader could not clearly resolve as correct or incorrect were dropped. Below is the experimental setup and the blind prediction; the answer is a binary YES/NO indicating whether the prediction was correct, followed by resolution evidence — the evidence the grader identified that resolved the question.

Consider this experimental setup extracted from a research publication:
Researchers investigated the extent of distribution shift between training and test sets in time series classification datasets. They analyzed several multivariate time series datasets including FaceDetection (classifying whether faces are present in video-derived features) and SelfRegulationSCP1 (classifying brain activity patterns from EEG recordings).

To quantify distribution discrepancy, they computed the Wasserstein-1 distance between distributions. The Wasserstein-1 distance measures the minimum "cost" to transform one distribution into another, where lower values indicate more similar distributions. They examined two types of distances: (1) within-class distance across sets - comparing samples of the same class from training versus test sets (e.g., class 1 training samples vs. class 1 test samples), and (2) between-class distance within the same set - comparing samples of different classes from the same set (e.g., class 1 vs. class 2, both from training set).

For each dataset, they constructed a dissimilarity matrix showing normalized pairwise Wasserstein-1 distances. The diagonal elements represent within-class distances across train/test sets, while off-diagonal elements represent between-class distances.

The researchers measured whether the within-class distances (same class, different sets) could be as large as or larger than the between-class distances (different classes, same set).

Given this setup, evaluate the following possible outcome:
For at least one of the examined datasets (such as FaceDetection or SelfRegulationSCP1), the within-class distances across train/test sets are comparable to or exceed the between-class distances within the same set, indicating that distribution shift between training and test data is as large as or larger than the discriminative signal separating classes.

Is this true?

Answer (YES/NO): YES